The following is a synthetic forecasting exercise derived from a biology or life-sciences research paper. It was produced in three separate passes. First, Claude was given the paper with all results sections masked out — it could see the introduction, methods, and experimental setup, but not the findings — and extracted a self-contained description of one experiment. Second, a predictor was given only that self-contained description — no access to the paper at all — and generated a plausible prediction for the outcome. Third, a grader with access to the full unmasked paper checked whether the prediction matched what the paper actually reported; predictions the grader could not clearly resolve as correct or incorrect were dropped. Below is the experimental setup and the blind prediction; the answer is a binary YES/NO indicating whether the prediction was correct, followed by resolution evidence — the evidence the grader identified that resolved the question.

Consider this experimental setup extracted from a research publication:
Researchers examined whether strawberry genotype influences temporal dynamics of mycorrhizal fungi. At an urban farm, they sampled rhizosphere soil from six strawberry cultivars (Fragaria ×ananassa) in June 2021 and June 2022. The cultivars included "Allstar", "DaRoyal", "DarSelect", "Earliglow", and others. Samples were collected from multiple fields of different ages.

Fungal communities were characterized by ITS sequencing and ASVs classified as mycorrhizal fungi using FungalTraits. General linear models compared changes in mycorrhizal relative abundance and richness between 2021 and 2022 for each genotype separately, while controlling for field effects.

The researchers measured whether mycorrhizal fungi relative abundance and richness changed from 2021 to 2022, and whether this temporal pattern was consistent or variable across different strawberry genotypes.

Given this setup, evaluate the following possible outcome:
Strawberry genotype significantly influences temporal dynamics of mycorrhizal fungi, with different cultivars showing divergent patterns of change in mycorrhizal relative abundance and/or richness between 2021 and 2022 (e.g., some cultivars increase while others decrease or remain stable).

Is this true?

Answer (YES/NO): NO